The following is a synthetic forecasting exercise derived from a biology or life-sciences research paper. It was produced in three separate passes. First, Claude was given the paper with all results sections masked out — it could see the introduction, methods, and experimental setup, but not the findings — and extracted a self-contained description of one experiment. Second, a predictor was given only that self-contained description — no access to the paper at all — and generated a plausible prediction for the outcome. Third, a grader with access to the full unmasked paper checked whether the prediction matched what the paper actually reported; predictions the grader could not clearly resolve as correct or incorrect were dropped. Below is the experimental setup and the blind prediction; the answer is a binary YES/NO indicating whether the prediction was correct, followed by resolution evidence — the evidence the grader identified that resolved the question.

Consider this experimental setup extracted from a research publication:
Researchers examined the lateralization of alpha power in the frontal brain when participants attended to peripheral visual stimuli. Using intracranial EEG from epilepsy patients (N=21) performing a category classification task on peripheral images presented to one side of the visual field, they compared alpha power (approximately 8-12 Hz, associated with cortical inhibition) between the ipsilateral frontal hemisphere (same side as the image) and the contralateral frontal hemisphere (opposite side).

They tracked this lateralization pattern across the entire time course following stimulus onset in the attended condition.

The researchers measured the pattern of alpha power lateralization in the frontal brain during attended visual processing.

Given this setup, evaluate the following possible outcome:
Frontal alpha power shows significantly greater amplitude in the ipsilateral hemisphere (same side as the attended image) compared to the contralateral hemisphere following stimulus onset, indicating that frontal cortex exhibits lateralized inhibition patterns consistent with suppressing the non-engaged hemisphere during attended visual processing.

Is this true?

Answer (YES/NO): YES